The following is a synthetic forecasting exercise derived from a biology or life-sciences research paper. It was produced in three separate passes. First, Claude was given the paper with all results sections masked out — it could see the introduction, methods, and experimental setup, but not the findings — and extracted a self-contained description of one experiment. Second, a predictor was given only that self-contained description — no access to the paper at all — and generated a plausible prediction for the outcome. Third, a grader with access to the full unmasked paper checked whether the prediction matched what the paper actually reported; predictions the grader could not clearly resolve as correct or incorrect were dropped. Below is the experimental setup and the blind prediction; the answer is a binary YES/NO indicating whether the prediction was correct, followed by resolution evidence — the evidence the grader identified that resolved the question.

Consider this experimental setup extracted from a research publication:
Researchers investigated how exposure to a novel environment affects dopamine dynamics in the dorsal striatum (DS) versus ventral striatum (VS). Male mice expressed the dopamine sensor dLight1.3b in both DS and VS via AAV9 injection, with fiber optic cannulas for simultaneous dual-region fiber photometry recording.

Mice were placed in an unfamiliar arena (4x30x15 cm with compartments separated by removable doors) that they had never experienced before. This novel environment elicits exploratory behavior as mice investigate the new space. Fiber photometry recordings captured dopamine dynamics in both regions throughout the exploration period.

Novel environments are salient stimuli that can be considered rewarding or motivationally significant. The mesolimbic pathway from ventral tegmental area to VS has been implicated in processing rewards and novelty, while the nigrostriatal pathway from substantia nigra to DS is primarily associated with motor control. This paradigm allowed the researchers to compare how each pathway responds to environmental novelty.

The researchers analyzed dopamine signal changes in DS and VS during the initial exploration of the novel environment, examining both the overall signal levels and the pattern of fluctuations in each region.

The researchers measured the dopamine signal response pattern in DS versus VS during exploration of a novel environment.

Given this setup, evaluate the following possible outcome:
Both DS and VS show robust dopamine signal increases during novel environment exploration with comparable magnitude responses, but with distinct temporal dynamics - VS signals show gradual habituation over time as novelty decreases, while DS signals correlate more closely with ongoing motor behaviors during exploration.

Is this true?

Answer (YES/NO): NO